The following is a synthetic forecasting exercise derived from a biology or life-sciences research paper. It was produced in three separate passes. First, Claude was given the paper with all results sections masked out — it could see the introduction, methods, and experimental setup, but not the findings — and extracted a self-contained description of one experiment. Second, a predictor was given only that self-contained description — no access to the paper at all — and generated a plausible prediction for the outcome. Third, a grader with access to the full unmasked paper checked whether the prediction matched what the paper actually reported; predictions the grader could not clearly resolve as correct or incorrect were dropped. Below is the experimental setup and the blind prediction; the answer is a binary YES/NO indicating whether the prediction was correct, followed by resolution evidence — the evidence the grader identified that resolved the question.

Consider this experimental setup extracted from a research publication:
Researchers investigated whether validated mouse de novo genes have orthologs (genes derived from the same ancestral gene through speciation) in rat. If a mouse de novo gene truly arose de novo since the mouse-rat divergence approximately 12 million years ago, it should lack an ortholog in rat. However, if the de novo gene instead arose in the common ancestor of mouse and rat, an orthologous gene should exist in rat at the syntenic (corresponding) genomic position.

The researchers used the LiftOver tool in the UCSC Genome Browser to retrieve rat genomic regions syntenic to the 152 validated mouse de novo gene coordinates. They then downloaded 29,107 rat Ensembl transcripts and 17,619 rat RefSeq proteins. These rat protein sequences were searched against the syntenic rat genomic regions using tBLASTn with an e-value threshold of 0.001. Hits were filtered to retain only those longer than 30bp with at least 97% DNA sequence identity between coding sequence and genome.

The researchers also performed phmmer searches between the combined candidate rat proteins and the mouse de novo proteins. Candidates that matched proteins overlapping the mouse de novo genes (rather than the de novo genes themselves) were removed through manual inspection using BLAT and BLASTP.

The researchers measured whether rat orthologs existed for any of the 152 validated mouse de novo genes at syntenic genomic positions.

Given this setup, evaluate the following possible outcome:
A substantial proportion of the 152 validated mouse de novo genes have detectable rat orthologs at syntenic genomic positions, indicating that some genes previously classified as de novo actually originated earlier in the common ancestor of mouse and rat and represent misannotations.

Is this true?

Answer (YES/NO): NO